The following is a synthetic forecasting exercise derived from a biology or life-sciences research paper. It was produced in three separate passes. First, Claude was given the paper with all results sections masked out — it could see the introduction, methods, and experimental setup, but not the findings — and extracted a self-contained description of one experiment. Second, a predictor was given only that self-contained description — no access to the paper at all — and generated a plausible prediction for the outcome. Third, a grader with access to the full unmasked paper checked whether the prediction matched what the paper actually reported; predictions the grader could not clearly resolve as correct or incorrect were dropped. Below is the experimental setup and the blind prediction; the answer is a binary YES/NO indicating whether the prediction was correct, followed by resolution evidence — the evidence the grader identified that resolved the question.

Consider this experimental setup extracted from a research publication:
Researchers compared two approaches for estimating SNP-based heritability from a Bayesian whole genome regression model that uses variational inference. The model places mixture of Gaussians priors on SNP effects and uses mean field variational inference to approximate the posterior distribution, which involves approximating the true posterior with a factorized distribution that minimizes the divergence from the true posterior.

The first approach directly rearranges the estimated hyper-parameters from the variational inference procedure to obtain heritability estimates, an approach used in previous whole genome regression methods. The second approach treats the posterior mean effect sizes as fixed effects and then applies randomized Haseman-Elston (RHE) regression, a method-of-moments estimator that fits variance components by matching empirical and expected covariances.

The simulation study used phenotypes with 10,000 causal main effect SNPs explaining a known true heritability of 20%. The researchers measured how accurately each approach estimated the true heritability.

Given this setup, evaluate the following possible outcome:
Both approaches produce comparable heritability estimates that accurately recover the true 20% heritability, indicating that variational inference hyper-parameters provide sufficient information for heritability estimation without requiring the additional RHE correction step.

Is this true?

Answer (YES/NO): NO